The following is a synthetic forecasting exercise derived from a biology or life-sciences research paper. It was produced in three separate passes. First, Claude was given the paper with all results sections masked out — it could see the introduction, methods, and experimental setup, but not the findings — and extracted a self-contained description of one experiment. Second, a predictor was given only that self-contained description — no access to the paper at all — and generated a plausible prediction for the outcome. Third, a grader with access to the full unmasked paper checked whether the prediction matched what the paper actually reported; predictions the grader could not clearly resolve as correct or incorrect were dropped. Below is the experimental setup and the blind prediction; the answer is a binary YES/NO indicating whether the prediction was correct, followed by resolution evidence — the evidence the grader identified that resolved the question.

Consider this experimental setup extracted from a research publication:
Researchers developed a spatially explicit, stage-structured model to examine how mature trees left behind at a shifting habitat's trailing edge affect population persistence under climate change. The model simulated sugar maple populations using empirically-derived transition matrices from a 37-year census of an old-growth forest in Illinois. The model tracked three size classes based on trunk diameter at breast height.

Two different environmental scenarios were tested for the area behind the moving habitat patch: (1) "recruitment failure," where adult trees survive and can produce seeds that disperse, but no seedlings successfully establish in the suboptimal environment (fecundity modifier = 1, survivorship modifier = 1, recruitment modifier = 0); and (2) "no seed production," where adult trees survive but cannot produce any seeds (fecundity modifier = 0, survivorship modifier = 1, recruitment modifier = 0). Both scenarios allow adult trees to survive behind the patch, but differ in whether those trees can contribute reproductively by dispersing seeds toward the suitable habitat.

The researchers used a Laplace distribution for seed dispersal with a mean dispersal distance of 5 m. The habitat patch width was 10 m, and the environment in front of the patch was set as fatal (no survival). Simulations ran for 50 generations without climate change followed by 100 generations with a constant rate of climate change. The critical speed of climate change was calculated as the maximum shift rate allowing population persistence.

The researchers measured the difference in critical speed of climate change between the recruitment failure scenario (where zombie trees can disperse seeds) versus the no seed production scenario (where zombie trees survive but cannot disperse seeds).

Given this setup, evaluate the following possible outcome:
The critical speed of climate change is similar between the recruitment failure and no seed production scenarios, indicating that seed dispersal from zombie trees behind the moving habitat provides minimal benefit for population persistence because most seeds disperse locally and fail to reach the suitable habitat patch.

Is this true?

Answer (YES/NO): NO